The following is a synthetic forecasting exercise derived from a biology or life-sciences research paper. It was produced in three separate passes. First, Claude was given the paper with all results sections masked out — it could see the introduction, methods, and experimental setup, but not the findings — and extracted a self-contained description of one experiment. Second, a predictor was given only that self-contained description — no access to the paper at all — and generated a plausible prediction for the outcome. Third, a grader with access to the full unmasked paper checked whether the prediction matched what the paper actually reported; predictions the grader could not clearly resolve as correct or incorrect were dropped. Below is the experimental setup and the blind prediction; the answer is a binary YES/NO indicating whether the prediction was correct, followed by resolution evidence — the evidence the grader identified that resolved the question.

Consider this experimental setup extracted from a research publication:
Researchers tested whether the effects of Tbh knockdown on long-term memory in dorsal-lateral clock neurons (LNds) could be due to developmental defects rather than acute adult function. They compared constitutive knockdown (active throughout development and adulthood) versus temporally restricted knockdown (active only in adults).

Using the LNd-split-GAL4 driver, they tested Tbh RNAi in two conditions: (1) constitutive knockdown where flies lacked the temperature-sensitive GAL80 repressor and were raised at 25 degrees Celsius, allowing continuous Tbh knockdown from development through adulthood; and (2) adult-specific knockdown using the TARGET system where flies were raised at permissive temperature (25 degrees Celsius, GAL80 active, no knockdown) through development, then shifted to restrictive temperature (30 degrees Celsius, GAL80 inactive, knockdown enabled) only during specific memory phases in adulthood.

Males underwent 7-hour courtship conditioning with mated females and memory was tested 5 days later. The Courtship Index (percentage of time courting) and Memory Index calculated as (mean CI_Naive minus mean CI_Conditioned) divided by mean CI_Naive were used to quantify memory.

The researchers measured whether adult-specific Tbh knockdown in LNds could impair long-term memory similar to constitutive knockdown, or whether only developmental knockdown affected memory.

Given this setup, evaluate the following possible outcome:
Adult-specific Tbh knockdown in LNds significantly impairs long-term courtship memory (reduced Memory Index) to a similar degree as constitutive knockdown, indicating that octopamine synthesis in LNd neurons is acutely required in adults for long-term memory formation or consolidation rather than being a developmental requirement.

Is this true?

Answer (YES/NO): YES